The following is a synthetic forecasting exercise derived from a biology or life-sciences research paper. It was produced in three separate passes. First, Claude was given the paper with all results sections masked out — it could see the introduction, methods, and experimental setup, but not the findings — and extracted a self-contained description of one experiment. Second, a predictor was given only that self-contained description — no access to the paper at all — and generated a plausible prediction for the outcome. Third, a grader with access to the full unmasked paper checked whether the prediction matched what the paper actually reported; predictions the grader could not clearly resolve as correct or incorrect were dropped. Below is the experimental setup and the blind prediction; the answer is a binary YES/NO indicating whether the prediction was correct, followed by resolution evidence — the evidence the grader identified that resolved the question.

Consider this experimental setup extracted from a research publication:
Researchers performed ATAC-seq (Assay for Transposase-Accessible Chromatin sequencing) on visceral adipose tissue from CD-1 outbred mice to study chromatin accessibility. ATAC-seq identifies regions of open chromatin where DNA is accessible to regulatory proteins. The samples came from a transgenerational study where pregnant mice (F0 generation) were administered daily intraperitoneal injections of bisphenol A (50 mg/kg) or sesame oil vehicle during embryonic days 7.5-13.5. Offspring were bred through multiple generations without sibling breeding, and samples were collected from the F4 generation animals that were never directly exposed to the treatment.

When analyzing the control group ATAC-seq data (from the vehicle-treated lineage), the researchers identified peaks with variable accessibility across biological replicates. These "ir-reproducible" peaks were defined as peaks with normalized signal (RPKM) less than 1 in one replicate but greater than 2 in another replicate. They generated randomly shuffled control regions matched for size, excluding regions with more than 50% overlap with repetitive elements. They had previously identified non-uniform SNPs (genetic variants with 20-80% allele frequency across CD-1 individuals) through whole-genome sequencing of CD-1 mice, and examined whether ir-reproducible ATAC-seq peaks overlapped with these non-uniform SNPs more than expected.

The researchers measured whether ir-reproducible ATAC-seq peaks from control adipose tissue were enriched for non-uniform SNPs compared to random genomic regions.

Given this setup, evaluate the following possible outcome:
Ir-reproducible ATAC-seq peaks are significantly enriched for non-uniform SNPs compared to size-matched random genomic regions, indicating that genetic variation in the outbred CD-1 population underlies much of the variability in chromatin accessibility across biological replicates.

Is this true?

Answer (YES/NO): YES